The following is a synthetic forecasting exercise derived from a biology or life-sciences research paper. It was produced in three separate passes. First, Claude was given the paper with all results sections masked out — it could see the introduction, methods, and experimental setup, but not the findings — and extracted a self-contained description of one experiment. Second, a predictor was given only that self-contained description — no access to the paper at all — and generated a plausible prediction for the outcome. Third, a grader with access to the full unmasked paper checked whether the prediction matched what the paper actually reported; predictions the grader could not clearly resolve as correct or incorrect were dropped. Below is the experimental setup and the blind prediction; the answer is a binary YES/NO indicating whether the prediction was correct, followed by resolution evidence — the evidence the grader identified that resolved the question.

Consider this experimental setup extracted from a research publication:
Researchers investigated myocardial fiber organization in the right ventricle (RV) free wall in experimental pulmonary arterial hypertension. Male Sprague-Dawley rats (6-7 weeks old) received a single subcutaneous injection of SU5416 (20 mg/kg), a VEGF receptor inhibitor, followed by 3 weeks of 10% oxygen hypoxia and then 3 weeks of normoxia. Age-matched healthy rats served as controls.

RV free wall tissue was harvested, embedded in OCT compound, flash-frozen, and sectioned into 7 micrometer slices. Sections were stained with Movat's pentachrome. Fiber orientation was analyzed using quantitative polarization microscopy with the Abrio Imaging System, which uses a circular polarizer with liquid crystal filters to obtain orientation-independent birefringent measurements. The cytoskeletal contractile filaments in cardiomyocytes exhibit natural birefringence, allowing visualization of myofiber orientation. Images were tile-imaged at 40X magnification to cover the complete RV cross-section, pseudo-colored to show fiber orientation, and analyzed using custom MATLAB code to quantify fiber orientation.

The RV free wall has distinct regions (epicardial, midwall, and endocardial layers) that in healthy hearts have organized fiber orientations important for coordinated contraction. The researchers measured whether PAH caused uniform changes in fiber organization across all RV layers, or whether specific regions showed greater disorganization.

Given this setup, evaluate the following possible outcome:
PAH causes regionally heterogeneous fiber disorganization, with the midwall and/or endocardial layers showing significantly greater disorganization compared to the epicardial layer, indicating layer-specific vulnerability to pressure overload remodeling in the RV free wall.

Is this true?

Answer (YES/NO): NO